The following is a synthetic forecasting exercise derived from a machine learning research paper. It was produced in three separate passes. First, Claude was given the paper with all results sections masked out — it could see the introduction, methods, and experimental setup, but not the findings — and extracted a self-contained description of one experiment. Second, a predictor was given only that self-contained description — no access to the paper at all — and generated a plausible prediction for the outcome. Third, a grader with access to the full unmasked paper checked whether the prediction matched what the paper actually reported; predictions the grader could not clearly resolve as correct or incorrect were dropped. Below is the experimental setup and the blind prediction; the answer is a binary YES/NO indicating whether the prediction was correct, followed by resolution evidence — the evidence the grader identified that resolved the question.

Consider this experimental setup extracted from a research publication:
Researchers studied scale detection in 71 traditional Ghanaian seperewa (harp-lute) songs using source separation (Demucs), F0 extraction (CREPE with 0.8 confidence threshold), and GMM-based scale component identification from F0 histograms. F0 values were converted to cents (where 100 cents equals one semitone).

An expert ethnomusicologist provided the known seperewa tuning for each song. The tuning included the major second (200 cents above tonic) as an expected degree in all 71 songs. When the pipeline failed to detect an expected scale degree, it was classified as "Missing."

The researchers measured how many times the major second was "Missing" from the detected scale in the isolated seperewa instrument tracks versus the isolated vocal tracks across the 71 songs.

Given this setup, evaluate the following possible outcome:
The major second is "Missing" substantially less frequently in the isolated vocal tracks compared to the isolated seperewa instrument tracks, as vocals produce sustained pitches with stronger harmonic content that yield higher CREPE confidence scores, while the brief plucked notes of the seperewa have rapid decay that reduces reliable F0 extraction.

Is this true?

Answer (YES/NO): NO